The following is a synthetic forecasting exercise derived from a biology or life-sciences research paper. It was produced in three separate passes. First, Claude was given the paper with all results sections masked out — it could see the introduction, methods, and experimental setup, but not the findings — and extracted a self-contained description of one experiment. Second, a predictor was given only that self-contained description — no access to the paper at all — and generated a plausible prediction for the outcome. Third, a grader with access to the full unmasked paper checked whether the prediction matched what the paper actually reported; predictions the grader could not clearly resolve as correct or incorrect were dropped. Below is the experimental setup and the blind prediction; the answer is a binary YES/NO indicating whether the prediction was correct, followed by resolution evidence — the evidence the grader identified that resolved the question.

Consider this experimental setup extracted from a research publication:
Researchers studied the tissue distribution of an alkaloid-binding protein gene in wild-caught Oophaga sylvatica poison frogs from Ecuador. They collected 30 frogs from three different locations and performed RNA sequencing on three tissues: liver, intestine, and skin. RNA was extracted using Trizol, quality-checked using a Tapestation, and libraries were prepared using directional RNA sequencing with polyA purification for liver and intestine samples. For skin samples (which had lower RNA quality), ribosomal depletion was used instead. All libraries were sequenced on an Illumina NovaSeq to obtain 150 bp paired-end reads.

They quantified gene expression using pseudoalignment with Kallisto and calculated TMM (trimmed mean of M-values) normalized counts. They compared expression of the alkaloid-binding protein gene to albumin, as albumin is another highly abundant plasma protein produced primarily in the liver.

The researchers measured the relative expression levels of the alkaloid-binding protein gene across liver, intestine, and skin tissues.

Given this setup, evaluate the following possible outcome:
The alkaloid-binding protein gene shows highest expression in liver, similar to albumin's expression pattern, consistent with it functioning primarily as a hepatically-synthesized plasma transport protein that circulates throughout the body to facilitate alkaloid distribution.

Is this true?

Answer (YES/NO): YES